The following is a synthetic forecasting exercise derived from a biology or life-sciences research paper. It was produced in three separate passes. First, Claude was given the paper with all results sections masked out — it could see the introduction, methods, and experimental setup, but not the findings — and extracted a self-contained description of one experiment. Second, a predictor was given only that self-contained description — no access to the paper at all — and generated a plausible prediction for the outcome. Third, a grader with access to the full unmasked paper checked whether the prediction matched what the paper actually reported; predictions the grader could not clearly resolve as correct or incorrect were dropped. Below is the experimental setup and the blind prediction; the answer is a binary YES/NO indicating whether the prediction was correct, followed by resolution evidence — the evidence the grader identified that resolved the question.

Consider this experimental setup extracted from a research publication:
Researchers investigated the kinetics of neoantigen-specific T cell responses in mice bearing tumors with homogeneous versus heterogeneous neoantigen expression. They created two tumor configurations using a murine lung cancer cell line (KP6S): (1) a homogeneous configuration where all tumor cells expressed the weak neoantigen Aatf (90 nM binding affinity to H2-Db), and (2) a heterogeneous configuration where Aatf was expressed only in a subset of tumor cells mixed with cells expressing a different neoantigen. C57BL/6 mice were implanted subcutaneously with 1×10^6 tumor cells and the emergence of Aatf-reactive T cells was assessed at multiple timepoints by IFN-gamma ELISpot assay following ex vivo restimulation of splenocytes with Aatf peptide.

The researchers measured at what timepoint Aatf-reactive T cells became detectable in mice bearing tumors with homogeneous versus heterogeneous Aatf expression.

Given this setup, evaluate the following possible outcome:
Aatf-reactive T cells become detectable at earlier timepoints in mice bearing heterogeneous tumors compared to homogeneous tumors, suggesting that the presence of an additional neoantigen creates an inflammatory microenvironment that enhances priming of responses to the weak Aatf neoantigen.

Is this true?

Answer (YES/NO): NO